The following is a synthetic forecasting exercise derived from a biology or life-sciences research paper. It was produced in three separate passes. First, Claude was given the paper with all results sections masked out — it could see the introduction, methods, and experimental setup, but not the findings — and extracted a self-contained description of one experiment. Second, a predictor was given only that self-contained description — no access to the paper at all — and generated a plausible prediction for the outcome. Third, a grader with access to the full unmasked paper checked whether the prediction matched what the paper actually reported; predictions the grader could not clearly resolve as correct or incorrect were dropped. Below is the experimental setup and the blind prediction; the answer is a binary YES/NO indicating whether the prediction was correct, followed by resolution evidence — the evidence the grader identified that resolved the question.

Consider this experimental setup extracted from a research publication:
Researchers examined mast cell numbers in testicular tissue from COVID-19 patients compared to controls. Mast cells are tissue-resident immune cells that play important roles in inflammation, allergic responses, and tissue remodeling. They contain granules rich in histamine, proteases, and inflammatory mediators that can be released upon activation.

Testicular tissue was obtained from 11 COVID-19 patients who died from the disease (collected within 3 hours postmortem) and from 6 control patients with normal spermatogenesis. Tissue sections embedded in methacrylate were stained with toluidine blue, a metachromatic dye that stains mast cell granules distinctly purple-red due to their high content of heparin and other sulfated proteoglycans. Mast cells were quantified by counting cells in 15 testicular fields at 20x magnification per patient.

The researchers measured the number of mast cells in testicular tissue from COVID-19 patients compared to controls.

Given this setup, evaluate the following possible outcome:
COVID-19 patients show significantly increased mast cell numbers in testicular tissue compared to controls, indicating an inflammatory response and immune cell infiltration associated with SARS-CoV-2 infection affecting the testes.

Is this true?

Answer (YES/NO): YES